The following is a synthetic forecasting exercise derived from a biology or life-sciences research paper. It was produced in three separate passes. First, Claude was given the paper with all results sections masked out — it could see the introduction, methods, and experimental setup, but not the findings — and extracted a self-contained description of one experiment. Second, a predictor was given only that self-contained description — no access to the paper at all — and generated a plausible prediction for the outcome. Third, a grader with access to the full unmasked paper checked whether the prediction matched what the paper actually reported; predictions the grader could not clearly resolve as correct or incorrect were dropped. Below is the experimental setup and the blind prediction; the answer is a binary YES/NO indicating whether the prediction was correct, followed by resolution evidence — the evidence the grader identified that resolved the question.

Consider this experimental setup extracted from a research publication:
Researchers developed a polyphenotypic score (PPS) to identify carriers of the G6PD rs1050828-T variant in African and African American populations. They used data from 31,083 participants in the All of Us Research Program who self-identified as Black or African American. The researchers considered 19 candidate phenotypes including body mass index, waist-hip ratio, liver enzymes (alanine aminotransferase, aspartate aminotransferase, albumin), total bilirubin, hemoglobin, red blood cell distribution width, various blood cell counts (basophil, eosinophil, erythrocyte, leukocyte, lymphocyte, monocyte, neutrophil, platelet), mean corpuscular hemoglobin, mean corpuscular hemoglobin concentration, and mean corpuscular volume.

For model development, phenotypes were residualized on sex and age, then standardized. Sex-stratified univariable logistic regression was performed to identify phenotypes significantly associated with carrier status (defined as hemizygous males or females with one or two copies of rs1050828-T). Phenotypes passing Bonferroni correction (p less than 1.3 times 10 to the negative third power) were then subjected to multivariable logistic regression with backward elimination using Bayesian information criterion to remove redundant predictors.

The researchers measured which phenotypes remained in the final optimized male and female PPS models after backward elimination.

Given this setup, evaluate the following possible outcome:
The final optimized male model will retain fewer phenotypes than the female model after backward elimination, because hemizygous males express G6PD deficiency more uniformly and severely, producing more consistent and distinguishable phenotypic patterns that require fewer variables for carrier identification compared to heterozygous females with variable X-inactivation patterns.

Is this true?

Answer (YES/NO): NO